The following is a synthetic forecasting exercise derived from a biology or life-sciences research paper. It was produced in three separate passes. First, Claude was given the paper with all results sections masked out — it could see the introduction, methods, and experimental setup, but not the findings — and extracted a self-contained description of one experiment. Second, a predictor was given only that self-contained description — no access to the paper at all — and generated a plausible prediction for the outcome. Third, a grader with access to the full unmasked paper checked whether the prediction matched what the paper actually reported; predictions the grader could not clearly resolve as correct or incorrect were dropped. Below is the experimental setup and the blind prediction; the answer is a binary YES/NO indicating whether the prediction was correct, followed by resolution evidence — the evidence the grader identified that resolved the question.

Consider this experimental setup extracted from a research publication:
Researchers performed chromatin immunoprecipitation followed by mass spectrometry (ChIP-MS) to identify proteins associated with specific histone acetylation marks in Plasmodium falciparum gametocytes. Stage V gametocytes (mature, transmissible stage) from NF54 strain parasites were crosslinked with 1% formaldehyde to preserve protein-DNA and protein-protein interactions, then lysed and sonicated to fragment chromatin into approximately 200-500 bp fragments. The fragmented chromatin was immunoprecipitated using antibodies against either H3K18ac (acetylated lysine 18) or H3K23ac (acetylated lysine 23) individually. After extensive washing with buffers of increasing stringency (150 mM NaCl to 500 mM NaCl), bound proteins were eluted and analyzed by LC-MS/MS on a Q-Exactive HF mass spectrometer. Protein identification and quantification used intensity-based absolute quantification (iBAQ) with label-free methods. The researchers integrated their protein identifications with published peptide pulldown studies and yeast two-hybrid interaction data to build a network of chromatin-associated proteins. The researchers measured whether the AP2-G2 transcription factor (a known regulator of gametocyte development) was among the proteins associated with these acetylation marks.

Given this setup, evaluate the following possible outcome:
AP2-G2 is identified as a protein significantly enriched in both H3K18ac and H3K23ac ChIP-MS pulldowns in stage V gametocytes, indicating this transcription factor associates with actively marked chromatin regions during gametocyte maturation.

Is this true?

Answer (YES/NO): YES